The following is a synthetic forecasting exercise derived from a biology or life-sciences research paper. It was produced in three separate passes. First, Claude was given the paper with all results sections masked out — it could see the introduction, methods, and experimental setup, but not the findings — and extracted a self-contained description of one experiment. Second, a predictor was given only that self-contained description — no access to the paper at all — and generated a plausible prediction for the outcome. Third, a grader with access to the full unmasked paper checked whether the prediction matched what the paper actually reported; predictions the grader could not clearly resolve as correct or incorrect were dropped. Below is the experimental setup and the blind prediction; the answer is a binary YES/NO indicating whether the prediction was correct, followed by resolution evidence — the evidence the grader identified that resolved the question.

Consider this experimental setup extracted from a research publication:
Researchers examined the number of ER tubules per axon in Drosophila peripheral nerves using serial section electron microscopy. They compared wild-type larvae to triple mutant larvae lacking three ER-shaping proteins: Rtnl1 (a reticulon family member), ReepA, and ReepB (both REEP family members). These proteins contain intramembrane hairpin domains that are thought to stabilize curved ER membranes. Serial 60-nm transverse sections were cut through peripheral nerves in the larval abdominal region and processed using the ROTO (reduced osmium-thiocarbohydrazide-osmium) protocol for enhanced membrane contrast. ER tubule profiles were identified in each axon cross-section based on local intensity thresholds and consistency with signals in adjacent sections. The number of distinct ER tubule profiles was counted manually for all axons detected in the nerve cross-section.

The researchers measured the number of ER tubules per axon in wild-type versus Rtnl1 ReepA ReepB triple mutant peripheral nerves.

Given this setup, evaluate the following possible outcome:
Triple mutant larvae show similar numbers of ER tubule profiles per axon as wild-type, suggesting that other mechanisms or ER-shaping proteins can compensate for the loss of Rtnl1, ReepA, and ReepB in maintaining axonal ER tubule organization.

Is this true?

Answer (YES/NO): NO